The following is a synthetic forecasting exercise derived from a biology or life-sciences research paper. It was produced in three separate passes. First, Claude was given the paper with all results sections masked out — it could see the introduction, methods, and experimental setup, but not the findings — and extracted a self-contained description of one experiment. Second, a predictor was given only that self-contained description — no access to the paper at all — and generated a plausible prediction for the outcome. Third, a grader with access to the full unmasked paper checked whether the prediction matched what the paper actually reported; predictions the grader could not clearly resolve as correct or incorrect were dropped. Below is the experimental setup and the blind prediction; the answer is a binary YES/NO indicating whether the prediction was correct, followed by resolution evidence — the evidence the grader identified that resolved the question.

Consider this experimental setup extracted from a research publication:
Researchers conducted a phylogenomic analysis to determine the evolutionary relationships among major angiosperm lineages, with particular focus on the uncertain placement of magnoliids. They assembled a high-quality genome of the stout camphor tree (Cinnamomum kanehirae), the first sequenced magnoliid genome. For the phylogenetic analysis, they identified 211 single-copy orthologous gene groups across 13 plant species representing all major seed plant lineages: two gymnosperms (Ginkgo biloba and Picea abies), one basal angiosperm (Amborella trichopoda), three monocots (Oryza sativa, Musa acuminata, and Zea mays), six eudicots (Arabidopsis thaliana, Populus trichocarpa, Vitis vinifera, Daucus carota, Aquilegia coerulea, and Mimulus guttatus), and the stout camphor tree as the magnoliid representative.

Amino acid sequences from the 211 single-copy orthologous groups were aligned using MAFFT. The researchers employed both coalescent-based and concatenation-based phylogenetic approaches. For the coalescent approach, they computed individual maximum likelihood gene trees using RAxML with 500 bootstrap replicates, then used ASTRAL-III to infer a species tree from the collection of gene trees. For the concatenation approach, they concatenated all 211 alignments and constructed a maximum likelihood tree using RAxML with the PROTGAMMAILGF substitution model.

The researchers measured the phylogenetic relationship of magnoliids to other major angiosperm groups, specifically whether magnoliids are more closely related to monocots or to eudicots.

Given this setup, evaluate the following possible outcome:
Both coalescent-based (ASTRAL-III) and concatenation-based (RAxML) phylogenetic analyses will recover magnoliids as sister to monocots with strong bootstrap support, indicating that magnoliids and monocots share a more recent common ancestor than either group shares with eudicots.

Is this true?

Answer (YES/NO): NO